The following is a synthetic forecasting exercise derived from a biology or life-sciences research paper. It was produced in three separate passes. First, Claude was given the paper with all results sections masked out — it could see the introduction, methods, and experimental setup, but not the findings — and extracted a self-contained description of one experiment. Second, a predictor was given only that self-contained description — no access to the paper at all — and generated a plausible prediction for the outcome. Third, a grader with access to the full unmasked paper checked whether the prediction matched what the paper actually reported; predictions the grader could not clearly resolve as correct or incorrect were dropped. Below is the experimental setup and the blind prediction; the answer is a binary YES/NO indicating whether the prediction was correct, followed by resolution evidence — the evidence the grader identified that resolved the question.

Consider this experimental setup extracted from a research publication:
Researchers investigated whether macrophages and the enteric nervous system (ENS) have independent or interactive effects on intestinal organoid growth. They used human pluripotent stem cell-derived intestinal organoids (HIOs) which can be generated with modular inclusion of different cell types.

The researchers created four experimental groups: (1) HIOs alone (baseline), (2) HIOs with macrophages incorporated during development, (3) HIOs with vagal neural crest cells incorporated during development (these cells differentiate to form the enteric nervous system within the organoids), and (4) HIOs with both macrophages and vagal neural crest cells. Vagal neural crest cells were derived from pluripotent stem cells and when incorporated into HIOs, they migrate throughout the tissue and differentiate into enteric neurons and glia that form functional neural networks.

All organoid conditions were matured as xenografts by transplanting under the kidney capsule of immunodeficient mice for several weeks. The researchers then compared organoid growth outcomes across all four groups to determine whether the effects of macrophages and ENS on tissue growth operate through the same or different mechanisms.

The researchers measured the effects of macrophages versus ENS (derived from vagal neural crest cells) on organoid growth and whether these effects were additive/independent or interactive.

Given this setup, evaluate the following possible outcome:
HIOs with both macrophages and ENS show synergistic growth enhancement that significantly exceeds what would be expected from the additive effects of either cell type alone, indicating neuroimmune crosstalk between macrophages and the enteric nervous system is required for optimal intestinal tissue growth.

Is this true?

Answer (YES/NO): NO